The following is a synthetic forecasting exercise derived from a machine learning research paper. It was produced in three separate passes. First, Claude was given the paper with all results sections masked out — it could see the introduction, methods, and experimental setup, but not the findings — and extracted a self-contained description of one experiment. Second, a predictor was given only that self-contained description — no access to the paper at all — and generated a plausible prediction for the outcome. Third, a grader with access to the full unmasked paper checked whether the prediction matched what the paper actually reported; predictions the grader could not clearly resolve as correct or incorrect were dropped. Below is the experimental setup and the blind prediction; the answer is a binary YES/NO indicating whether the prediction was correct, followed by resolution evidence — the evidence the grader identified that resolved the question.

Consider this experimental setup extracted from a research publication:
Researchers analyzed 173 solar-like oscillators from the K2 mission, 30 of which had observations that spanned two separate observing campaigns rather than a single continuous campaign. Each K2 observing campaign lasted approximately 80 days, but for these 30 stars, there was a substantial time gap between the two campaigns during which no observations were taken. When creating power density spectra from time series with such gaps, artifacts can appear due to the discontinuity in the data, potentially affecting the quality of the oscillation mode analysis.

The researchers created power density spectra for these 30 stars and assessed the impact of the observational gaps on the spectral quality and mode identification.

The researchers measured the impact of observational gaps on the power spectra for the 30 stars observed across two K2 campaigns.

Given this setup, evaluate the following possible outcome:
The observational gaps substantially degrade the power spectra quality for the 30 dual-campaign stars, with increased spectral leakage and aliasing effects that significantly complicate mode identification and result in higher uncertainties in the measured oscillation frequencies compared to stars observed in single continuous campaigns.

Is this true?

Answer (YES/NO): NO